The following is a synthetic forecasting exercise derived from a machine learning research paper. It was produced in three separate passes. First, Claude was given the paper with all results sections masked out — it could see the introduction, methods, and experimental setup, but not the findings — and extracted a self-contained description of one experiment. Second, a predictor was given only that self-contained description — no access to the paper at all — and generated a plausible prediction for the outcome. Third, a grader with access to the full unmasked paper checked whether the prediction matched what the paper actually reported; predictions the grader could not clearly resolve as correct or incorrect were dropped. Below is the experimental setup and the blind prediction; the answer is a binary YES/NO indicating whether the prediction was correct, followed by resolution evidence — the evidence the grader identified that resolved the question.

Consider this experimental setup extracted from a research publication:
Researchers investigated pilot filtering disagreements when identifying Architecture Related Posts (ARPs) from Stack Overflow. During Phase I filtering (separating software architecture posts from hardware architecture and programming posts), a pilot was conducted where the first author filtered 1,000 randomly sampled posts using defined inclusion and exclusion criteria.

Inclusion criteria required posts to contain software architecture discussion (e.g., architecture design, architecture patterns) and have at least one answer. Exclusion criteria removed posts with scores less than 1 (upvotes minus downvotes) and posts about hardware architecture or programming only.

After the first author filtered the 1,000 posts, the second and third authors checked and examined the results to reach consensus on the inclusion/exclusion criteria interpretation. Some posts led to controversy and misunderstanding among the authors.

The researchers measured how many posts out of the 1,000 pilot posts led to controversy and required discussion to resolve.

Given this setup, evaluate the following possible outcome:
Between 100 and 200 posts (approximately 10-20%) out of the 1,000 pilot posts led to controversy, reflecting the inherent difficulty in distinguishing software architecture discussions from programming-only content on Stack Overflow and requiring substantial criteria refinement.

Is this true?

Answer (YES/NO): NO